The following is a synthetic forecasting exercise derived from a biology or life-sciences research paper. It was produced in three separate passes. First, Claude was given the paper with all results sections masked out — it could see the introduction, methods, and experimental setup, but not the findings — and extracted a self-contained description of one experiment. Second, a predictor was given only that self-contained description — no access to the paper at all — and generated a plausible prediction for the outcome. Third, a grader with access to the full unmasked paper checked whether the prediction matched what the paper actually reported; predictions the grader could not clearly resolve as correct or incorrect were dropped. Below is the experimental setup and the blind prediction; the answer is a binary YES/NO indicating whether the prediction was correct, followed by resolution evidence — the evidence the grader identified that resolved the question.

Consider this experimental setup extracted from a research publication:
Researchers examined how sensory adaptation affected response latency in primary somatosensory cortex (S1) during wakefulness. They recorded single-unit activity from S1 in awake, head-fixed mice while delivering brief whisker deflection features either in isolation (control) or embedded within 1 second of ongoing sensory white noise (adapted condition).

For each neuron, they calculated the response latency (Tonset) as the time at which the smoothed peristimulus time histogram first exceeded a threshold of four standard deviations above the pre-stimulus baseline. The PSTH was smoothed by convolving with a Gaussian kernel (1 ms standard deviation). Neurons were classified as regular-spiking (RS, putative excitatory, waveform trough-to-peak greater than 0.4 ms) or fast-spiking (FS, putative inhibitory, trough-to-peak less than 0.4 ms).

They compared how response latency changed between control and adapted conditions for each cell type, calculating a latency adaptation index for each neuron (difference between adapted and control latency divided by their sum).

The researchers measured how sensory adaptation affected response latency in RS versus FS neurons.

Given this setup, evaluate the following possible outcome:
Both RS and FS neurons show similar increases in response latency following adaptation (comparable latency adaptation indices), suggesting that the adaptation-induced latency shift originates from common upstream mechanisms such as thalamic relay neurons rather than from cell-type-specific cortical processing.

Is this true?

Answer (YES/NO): NO